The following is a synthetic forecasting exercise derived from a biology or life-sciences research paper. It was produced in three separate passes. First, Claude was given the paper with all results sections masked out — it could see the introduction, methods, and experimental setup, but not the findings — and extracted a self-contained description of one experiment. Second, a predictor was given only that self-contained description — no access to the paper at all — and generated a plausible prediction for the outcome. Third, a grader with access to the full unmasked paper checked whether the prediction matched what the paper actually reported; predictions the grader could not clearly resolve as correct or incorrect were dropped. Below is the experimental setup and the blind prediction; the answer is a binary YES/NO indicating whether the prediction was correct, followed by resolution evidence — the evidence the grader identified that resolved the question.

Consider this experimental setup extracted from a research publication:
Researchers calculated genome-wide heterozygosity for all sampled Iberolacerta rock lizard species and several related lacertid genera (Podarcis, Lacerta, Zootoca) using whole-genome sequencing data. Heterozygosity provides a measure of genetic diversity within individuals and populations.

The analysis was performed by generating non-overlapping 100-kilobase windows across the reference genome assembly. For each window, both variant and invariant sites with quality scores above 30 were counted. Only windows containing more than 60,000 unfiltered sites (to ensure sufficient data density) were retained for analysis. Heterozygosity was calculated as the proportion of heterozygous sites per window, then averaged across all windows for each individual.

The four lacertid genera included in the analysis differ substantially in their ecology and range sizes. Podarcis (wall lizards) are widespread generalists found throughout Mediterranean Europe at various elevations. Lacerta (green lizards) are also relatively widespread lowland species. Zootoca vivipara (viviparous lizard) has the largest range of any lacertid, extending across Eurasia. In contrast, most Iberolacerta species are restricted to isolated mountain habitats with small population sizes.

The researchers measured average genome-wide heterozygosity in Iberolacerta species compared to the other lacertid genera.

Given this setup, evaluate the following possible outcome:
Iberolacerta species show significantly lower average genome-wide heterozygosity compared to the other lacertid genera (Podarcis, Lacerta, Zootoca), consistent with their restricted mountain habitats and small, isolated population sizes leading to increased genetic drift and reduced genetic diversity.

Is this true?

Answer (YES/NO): NO